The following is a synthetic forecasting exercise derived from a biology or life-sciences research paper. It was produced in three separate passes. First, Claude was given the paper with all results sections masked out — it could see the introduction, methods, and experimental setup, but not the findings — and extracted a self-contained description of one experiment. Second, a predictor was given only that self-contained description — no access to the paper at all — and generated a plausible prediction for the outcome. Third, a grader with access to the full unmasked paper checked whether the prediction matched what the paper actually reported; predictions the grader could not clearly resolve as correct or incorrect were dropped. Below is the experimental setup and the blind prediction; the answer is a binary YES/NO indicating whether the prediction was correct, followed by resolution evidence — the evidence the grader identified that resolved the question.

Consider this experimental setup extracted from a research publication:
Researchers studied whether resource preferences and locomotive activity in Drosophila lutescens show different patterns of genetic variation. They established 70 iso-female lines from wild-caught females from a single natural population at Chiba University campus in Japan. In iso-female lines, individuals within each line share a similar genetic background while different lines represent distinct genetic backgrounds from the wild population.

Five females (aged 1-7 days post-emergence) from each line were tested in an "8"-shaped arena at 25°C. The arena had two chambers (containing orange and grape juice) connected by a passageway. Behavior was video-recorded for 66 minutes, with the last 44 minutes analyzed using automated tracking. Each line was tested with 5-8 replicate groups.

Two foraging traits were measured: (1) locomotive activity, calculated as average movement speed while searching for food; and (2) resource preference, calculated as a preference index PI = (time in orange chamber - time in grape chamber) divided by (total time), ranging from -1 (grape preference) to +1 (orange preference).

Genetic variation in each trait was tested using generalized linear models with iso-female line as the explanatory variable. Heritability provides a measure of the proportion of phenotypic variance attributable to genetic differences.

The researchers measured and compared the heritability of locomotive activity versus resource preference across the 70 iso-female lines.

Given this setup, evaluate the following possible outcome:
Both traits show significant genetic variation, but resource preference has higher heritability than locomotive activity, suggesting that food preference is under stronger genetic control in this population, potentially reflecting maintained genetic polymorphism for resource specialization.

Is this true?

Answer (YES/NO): NO